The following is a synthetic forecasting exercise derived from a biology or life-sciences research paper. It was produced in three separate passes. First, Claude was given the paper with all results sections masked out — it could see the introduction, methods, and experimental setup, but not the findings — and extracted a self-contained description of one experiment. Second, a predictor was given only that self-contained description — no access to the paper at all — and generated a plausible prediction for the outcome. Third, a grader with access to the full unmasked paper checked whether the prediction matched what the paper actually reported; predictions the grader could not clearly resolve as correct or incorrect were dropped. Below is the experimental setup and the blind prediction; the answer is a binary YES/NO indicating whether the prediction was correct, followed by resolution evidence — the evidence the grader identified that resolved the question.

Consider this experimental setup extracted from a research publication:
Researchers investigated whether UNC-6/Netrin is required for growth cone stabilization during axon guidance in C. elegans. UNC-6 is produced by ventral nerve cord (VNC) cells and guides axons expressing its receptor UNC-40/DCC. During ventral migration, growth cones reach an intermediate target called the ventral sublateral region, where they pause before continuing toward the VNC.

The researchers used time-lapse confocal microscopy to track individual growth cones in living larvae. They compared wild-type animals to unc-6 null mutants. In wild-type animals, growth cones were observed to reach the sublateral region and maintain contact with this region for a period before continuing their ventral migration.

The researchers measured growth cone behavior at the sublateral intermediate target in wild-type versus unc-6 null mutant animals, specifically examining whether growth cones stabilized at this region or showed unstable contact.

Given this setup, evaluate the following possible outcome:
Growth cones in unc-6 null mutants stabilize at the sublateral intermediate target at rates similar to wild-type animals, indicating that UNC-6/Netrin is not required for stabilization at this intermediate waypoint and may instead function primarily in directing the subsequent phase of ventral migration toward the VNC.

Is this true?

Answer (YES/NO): NO